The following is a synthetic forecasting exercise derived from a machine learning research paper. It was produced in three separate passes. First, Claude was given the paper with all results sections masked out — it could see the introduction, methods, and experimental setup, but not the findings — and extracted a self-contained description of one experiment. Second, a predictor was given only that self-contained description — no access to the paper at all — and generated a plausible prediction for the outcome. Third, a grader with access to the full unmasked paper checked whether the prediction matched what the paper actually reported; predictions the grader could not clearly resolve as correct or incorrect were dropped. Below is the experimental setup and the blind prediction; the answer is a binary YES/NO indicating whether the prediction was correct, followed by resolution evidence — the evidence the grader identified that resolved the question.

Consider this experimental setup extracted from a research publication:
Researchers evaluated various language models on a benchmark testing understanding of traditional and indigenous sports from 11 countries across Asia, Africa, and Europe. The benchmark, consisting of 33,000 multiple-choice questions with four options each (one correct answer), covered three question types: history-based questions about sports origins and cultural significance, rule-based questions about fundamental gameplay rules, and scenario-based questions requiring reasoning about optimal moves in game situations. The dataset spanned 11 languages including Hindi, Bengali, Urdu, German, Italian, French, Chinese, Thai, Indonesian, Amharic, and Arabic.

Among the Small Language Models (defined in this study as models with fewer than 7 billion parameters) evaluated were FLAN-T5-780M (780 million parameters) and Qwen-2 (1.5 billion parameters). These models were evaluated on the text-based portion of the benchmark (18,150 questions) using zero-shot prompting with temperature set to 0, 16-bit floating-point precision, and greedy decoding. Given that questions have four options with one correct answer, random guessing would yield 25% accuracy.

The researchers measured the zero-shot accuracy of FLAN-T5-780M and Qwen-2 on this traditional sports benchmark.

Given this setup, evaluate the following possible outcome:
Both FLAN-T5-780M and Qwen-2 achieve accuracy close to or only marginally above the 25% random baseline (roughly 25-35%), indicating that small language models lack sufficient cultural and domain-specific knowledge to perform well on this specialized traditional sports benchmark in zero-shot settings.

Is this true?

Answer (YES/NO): NO